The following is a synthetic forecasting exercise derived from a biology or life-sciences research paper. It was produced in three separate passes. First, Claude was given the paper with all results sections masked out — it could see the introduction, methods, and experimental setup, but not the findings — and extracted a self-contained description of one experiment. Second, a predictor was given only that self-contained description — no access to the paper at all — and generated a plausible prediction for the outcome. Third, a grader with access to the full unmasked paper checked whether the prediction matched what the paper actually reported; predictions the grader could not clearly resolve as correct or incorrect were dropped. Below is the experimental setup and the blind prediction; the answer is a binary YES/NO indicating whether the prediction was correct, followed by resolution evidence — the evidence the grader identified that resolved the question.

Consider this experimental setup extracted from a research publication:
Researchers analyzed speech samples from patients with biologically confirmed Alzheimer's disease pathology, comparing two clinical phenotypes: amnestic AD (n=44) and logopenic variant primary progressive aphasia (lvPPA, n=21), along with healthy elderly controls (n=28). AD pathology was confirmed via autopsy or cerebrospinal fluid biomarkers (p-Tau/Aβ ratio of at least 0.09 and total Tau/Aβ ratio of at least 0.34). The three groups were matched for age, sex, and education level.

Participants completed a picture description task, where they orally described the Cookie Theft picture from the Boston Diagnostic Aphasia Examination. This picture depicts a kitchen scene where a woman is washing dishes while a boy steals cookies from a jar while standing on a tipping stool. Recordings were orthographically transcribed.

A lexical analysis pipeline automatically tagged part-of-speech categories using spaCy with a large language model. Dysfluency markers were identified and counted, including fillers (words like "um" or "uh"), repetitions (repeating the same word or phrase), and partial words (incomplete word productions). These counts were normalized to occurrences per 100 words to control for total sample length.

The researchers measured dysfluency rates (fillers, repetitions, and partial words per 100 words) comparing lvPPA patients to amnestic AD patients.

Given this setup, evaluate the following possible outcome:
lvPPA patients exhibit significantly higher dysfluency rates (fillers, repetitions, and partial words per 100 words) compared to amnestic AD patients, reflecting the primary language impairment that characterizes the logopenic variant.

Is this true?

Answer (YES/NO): NO